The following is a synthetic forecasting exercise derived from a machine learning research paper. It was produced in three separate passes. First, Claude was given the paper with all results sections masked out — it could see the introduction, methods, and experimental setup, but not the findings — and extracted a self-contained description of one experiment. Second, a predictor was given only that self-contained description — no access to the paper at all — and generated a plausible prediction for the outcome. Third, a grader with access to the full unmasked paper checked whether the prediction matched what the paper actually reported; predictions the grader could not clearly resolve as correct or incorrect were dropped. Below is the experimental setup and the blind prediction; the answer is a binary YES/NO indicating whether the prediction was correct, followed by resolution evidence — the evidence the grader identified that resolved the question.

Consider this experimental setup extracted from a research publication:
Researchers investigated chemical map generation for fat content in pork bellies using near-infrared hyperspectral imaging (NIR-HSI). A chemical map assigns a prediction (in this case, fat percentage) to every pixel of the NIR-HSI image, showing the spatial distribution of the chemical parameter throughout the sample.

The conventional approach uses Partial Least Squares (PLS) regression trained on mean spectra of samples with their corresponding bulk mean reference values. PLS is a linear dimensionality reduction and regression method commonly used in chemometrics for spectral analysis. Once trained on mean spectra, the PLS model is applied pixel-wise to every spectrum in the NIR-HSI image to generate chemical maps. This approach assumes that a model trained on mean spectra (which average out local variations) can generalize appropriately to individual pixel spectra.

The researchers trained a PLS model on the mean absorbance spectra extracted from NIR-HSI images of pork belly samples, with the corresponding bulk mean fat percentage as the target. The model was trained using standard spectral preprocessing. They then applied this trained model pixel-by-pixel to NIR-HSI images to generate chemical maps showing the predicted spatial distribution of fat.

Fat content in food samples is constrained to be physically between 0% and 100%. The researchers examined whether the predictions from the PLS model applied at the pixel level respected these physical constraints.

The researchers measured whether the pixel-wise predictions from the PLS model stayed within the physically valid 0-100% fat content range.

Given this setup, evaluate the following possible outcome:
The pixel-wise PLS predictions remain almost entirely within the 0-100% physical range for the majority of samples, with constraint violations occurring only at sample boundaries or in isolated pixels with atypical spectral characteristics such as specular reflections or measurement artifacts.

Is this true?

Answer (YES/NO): NO